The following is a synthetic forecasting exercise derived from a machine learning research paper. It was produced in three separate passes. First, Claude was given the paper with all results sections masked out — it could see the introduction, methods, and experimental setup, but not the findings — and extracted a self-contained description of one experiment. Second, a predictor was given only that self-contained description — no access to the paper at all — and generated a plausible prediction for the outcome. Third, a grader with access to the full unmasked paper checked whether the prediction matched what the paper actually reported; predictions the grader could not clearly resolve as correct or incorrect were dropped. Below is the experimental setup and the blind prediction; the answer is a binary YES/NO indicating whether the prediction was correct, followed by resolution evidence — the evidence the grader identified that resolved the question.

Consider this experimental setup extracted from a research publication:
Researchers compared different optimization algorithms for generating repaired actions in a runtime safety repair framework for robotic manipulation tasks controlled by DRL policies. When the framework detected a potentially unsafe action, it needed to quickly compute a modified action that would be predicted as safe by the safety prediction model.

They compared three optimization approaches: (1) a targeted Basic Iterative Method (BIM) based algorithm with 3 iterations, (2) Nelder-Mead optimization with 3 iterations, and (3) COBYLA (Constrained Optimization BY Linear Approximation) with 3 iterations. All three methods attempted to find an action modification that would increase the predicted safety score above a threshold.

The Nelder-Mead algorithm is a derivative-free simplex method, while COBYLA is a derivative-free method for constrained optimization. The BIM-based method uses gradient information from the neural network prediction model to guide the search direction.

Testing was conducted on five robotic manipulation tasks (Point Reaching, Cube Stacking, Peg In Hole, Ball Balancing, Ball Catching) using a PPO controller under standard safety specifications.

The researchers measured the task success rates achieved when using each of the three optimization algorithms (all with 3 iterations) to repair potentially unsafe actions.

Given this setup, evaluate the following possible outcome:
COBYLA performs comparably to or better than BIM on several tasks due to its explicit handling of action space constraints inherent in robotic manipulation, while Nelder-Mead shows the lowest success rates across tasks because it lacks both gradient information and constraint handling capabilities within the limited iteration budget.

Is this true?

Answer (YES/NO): NO